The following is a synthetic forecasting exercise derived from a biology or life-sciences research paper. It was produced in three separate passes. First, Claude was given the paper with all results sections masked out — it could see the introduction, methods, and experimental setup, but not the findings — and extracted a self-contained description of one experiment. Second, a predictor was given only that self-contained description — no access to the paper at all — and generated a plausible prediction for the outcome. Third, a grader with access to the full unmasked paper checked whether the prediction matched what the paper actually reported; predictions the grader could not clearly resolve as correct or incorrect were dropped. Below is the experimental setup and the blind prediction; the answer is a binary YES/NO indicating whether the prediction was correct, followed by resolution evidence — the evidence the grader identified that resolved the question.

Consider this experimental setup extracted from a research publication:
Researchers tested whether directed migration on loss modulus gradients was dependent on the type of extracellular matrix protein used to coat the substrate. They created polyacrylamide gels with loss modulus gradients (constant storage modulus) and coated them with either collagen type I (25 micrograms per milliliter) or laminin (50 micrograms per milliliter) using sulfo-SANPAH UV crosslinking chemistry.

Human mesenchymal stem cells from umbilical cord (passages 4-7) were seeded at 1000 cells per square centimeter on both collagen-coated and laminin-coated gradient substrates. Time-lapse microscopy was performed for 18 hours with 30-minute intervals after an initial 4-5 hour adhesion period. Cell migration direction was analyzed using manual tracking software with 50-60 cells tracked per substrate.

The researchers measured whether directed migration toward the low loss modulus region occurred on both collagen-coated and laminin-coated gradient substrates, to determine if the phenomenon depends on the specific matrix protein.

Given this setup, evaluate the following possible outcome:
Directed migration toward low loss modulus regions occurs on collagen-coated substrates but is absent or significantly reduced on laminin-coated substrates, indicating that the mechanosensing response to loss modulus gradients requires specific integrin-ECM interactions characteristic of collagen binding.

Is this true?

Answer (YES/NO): NO